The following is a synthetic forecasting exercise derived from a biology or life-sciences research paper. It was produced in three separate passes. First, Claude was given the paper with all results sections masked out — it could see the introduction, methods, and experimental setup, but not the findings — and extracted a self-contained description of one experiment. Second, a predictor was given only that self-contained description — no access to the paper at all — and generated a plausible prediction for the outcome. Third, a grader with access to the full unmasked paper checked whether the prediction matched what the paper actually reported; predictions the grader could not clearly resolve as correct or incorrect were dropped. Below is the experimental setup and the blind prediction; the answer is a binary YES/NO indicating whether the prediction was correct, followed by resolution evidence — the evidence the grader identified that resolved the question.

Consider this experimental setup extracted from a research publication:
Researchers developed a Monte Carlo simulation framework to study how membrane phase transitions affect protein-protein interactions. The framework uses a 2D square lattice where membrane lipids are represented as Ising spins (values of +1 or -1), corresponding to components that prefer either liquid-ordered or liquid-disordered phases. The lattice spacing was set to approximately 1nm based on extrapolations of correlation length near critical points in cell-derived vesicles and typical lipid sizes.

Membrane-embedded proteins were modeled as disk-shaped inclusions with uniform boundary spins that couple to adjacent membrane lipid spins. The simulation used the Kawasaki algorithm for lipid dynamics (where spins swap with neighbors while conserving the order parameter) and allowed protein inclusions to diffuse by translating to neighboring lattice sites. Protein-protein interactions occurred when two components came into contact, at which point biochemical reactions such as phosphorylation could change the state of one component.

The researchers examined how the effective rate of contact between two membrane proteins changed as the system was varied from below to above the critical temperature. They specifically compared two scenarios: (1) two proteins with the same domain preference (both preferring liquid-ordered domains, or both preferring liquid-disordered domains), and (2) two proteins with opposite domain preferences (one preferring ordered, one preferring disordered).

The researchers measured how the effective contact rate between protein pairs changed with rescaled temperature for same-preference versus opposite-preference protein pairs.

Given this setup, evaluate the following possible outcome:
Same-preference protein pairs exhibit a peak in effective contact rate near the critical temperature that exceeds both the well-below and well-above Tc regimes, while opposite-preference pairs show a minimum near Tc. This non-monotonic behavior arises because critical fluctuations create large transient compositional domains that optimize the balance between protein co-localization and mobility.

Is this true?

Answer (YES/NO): NO